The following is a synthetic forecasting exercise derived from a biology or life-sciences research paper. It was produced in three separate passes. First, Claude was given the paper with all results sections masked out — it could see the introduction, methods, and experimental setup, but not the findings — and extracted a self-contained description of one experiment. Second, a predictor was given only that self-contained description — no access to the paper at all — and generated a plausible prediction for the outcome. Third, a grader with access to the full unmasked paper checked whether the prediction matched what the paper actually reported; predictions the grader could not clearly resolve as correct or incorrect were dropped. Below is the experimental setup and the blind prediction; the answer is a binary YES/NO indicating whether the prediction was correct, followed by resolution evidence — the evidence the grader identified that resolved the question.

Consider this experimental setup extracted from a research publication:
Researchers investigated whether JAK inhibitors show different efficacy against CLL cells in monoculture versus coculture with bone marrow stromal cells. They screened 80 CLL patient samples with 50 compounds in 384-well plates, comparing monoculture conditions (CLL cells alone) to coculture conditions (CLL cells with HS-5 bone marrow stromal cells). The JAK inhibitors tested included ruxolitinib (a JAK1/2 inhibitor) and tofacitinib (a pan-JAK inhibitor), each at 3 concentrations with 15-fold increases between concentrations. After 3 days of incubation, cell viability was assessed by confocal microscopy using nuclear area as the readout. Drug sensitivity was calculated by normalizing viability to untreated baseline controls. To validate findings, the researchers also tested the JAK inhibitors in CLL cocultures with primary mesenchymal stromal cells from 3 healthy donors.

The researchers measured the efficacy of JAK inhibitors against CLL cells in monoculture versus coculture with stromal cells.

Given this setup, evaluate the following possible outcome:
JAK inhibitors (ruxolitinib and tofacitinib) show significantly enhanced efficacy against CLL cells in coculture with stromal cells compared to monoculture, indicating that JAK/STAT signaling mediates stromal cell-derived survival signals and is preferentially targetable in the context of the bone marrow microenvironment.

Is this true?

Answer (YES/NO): YES